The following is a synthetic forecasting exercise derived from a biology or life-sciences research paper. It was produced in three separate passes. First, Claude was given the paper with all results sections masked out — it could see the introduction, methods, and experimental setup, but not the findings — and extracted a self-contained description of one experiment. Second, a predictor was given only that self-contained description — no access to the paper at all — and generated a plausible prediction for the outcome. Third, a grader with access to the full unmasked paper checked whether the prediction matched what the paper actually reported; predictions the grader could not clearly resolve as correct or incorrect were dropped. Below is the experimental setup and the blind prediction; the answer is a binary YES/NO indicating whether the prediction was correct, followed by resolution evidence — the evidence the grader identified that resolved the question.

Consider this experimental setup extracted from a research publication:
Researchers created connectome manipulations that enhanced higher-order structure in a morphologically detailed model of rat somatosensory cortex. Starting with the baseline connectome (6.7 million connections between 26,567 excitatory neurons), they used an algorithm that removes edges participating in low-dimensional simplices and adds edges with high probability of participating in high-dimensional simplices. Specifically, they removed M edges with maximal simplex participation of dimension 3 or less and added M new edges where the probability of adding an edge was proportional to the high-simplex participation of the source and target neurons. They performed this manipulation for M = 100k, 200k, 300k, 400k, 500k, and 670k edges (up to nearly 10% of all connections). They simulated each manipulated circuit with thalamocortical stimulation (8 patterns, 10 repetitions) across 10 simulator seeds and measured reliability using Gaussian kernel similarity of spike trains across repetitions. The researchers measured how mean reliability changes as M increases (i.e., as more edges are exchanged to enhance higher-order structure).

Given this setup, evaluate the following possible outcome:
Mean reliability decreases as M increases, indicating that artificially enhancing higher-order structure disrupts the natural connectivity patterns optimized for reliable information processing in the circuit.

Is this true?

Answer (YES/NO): NO